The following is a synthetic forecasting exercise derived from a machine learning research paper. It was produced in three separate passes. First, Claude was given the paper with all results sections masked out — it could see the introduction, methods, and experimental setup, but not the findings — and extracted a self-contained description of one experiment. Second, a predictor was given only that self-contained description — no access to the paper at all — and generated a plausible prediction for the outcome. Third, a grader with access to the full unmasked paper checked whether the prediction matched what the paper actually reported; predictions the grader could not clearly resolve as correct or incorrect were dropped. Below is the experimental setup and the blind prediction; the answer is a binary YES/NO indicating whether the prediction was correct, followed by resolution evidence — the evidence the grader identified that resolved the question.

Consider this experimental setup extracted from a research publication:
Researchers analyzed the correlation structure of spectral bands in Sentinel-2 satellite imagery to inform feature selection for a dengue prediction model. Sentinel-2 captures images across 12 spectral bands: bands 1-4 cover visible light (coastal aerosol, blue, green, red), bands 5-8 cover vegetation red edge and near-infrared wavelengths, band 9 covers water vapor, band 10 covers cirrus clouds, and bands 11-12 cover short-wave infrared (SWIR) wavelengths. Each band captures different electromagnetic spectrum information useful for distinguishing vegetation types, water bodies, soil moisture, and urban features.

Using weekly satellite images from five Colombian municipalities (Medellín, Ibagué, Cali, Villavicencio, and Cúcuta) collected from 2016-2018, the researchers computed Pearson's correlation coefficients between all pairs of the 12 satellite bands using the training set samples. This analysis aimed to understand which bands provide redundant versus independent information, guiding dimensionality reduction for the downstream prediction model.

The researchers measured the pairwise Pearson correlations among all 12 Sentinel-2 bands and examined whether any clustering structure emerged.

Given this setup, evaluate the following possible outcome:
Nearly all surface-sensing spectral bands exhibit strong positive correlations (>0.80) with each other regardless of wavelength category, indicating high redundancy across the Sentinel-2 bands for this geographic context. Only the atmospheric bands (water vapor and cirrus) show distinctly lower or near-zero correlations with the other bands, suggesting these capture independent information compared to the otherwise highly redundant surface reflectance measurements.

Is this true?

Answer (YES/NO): NO